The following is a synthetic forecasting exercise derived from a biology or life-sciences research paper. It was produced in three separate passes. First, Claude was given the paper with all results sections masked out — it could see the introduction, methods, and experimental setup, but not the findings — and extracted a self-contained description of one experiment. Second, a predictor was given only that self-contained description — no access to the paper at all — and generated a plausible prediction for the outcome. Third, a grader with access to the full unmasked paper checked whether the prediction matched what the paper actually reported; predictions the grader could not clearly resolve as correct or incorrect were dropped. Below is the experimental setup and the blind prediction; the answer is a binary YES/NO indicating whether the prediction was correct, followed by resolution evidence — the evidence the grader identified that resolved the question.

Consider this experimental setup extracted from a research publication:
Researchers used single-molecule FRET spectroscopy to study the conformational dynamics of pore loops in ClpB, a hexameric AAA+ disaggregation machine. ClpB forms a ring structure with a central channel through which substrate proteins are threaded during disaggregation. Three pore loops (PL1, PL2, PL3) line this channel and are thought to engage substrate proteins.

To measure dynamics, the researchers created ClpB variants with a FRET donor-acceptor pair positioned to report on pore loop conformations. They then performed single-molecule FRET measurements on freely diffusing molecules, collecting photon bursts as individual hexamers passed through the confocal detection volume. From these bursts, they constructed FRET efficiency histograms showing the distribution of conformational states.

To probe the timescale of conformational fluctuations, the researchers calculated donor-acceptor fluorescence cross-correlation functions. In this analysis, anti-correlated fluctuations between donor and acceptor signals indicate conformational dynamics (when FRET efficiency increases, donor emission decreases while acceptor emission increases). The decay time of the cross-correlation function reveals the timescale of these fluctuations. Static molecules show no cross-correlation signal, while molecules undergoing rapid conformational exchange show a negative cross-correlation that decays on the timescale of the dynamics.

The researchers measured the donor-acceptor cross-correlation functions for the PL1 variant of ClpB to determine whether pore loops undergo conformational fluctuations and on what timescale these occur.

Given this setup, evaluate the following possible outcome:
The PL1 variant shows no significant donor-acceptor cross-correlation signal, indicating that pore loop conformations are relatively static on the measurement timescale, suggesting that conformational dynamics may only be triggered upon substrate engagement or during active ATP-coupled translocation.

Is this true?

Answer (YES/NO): NO